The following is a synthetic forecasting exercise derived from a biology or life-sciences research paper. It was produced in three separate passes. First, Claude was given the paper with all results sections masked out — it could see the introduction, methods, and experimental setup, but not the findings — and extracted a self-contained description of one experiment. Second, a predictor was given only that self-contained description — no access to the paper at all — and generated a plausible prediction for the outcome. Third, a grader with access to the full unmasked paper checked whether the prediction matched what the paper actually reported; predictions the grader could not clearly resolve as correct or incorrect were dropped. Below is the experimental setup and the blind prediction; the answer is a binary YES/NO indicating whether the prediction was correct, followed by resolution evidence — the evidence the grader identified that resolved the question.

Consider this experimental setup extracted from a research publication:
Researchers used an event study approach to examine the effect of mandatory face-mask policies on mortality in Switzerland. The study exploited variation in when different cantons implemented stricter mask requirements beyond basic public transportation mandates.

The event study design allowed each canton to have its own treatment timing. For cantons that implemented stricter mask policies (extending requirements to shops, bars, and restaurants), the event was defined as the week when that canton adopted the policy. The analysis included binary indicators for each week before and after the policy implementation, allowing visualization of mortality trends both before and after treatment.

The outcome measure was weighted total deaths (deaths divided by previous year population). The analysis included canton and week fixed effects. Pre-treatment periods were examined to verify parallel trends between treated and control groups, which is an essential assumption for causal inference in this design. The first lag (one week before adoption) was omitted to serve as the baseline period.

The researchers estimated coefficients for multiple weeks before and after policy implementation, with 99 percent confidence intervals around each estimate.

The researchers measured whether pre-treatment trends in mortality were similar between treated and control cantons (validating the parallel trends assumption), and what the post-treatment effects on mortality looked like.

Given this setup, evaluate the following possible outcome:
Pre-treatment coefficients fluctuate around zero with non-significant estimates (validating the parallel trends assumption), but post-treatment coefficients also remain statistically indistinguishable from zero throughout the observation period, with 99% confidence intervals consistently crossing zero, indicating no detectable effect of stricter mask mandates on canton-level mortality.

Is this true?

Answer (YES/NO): YES